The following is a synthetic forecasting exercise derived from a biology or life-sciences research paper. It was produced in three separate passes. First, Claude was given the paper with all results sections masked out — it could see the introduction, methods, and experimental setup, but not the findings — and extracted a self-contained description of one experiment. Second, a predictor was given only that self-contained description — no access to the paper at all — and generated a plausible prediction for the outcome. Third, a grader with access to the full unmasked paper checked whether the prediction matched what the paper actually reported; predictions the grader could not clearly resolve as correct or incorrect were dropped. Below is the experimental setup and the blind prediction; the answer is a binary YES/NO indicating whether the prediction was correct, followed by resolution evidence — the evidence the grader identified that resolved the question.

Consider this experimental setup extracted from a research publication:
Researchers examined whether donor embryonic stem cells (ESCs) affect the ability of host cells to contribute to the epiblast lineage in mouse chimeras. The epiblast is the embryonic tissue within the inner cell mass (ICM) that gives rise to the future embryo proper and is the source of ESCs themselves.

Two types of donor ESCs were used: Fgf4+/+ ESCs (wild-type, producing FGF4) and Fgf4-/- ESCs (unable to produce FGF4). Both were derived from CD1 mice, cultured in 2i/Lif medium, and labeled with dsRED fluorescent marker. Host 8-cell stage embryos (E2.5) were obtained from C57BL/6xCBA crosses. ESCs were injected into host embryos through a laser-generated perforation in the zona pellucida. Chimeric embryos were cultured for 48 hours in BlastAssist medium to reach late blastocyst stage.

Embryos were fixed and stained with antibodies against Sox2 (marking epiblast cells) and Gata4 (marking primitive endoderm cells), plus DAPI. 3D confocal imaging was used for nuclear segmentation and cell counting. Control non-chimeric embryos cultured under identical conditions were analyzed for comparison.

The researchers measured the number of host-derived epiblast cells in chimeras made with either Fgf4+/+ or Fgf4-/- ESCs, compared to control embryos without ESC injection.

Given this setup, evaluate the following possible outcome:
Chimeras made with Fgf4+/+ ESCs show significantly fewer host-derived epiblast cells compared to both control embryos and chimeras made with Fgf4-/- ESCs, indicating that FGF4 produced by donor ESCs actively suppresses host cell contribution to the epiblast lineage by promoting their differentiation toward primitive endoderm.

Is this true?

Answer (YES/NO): NO